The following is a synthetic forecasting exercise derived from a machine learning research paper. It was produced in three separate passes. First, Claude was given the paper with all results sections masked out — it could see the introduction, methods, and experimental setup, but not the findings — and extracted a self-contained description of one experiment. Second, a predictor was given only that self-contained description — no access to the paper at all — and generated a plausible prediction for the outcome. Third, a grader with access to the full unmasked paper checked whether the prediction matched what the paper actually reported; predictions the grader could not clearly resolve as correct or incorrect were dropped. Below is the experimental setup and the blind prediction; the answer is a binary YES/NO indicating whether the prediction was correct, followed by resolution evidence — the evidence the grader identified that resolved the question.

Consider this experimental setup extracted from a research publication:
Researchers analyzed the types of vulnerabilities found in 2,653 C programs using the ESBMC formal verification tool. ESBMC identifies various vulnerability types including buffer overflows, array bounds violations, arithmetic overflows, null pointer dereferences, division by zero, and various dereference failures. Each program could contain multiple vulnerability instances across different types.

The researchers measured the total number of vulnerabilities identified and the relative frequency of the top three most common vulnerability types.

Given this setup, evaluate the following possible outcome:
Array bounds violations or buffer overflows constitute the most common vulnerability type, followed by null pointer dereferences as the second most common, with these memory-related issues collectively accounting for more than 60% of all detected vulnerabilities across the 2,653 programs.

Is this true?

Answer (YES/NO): NO